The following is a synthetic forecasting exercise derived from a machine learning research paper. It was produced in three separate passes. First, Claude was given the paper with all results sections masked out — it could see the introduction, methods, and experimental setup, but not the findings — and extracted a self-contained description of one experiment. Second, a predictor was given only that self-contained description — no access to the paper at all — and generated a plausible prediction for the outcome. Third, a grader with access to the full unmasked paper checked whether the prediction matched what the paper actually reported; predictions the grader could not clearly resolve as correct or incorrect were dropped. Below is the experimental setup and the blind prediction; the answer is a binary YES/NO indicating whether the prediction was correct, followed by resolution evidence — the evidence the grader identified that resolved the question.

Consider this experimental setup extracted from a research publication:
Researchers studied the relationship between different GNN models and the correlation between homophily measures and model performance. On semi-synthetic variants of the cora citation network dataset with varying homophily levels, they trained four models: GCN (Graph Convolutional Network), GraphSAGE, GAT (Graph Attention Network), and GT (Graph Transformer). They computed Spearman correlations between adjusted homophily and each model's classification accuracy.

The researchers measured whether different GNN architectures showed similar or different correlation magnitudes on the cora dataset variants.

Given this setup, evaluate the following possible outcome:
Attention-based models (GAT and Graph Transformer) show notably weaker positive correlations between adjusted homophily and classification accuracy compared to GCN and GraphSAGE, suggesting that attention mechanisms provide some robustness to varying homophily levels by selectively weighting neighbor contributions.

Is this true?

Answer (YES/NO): NO